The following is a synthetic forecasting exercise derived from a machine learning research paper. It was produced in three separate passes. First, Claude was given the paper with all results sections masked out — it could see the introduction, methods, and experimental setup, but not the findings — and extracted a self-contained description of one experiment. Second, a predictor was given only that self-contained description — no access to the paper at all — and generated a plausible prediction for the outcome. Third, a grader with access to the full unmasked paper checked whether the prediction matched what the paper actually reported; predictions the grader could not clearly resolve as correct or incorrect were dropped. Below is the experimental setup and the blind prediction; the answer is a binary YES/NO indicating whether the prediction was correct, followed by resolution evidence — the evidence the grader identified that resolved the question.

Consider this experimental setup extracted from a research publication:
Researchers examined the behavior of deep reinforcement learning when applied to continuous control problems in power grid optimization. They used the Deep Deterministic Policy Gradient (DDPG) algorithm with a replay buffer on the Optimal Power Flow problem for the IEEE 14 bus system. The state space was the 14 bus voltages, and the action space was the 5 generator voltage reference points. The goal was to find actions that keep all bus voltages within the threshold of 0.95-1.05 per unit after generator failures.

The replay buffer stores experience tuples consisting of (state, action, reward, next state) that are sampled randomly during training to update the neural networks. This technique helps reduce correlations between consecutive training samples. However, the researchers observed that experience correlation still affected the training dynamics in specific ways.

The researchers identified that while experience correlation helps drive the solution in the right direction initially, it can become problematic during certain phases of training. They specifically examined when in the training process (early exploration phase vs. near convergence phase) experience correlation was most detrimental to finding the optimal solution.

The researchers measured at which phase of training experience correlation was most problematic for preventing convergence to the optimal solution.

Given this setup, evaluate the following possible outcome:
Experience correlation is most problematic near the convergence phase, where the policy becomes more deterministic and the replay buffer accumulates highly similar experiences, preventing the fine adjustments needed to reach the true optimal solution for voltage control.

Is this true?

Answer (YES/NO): YES